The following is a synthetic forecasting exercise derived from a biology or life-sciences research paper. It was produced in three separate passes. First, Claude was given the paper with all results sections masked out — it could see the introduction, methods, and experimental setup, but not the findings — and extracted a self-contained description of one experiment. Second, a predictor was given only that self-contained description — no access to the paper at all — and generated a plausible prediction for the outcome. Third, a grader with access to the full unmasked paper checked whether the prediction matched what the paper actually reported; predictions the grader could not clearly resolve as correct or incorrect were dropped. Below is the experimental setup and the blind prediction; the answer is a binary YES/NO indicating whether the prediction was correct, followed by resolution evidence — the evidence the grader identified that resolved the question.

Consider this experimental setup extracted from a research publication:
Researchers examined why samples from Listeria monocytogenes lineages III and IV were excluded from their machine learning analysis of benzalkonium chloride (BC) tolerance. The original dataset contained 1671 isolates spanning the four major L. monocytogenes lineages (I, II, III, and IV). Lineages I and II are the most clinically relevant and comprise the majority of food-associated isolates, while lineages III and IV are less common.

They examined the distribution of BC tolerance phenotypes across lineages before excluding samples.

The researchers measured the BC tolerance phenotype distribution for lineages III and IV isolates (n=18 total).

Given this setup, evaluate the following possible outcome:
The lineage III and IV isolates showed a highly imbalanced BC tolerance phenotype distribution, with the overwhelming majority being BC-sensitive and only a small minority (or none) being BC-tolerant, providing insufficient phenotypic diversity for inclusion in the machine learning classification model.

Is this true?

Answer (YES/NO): YES